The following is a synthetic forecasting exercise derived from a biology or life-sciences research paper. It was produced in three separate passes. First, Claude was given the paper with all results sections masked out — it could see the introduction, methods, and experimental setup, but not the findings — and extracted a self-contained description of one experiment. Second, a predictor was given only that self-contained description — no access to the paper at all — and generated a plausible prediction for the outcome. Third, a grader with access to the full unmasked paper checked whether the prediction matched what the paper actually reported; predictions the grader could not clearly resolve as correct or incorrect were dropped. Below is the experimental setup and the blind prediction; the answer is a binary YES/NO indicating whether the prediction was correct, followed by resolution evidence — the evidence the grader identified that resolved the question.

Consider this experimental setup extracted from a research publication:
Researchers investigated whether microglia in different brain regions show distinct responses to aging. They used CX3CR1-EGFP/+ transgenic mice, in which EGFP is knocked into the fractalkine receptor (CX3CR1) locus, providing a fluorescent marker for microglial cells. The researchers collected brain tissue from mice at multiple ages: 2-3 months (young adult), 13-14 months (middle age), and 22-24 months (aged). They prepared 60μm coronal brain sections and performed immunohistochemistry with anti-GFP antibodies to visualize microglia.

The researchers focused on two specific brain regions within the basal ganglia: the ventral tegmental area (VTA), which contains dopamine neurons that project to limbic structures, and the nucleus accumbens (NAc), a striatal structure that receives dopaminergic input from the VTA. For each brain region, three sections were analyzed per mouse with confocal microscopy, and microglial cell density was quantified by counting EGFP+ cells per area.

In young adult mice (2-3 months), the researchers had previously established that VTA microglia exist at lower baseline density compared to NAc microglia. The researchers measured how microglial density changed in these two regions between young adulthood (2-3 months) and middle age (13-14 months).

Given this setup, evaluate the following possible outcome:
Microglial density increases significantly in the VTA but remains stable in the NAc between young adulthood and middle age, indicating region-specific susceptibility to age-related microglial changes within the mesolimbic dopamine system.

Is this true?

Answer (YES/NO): YES